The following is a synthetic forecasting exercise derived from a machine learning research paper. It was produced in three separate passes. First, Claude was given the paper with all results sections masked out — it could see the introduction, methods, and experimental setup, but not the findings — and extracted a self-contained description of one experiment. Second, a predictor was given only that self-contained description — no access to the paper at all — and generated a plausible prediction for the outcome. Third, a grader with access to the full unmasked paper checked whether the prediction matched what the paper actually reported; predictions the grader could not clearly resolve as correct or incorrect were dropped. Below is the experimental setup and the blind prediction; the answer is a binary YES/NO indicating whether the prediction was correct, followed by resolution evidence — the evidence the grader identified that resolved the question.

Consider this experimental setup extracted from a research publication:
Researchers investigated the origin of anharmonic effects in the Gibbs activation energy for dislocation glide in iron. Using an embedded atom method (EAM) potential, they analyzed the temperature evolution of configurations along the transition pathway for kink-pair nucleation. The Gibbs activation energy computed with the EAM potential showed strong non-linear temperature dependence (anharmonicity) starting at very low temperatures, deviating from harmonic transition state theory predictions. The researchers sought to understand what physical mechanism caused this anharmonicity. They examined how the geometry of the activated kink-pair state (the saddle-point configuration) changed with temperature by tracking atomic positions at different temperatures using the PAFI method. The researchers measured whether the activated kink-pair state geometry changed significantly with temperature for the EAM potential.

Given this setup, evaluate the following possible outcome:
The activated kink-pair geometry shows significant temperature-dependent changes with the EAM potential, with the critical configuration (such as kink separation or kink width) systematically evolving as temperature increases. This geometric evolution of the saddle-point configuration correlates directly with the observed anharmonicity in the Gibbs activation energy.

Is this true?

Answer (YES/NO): YES